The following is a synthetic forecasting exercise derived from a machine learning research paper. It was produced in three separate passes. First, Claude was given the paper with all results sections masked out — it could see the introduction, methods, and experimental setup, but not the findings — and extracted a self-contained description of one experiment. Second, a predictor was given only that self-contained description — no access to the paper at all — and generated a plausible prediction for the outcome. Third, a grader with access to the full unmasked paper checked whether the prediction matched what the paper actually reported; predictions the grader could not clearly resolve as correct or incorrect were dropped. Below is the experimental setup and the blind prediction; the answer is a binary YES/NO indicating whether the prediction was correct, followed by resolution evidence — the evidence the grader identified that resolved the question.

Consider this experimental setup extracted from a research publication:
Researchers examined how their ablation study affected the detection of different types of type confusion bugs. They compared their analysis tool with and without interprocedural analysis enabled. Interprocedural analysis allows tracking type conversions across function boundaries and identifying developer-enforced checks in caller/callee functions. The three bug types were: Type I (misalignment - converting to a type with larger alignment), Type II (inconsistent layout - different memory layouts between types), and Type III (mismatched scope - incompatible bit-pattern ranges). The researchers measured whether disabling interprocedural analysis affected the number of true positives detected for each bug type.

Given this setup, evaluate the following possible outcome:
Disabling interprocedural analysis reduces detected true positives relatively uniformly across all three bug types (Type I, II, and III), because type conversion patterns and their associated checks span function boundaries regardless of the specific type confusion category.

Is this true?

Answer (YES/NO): NO